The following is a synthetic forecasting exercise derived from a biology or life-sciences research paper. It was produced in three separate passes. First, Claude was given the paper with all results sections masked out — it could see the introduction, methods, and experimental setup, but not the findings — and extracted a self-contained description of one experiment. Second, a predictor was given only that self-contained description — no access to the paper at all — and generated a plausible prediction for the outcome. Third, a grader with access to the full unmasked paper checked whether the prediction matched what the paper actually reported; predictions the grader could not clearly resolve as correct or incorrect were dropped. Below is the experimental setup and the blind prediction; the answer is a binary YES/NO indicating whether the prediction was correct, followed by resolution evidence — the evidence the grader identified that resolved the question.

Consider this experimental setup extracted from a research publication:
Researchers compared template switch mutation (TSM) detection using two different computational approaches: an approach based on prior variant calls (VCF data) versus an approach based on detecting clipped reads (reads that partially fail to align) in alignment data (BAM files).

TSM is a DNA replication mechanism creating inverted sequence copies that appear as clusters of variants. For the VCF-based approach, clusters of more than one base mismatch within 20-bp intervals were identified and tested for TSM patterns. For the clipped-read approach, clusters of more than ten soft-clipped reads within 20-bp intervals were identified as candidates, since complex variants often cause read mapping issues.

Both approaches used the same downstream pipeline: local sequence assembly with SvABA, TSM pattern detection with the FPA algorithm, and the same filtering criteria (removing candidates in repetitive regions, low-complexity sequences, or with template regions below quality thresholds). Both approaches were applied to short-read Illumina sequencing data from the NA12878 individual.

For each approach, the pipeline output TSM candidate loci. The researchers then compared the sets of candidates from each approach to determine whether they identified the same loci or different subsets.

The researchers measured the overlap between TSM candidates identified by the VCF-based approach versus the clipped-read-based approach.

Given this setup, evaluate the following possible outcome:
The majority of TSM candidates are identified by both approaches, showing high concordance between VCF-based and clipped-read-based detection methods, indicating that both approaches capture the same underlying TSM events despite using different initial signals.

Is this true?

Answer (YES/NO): NO